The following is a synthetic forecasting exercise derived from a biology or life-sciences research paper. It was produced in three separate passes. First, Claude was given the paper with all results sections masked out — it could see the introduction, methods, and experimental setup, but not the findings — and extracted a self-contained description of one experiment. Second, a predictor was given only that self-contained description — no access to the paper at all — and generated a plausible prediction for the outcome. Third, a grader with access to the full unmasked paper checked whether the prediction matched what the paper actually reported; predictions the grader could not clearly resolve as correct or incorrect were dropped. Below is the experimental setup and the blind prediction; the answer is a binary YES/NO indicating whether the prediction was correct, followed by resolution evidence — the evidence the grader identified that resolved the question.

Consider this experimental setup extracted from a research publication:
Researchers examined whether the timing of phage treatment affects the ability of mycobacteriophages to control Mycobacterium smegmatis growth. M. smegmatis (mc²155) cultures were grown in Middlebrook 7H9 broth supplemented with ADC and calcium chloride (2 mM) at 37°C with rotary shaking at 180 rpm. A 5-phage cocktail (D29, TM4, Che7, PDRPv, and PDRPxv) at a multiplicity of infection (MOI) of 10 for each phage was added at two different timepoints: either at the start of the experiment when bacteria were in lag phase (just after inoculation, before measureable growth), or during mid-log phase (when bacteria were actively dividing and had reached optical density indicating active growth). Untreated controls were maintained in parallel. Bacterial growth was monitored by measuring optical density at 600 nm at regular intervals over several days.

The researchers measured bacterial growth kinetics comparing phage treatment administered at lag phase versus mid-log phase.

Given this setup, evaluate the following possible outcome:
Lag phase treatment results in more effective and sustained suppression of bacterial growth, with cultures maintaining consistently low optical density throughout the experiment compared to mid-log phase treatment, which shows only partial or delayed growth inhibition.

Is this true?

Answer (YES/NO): NO